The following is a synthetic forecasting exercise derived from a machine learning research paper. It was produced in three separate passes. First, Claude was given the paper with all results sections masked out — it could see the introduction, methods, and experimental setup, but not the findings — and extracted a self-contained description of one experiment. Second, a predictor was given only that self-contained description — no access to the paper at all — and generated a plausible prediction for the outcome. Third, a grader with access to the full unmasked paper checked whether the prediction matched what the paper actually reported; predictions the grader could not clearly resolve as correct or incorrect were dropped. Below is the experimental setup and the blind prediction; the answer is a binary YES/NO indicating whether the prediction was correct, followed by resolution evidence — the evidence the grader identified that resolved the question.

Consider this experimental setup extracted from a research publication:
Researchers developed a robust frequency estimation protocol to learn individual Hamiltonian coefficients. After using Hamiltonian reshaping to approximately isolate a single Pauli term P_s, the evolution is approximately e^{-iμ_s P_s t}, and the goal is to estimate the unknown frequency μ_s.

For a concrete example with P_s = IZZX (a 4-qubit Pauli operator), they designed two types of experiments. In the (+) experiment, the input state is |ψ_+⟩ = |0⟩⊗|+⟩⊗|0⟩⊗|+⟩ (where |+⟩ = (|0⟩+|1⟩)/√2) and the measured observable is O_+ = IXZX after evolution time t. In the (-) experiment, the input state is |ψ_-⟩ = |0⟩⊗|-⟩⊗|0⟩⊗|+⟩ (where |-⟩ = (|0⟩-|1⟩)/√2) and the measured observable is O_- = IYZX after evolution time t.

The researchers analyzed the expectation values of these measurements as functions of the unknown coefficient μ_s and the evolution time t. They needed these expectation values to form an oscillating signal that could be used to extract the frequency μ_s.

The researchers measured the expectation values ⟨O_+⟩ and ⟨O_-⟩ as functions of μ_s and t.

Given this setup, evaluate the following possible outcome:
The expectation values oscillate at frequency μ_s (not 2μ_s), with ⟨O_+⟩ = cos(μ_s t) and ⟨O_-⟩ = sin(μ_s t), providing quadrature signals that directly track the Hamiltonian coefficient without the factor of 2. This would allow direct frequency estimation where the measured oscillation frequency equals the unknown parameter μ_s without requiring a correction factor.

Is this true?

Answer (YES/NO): NO